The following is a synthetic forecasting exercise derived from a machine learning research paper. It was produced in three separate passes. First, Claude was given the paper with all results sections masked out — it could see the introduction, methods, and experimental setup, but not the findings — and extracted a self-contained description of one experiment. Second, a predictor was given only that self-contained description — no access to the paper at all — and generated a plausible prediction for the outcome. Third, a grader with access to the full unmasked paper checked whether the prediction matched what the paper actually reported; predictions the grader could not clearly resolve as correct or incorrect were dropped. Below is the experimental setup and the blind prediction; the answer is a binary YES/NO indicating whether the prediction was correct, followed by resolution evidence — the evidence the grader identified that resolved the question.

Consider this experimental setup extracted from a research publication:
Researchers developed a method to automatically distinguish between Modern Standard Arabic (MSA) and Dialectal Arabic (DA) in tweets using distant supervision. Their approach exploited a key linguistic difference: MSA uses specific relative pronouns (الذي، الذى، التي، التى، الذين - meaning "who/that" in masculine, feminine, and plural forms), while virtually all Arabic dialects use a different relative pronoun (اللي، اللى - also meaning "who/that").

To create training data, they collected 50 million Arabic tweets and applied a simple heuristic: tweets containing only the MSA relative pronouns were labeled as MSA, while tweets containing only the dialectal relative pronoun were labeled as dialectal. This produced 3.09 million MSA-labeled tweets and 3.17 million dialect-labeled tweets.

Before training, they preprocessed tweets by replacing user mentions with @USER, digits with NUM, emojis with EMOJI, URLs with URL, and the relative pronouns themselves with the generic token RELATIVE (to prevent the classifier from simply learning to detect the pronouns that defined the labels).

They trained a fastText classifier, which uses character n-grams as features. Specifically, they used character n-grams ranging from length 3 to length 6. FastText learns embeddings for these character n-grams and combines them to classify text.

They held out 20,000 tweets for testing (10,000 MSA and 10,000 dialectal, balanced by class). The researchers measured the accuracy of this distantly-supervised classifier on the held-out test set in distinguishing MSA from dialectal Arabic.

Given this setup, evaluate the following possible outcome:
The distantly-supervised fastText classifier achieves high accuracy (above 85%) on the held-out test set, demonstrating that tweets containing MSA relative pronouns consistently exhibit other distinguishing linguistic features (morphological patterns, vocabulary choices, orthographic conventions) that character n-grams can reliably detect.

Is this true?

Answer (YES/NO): YES